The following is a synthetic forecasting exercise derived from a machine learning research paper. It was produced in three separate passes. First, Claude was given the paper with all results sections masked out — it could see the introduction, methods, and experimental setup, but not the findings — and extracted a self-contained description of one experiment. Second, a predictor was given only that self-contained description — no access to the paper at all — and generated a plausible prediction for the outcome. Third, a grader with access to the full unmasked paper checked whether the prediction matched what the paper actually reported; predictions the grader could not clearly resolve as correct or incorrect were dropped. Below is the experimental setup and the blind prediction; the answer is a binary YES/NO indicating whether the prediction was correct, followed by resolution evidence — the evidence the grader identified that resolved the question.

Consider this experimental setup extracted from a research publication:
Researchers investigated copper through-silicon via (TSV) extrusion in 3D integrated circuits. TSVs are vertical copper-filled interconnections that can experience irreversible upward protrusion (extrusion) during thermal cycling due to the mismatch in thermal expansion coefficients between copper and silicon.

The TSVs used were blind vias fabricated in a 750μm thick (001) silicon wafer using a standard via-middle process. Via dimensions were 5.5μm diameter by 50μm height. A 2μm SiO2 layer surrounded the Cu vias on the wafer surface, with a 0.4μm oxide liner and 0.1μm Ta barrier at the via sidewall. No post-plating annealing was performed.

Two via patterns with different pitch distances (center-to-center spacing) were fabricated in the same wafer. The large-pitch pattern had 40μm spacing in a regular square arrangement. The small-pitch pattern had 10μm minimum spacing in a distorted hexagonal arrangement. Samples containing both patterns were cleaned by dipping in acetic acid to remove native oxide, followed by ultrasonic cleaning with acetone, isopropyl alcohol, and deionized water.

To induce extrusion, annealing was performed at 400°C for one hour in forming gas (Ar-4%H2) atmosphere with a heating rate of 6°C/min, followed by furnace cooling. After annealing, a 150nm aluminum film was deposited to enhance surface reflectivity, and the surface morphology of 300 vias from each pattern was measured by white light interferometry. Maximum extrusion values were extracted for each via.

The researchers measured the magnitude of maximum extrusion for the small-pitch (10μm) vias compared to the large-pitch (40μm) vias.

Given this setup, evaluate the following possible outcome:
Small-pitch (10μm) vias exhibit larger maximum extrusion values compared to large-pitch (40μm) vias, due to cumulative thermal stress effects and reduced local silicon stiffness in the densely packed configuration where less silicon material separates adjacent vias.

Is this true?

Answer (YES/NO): YES